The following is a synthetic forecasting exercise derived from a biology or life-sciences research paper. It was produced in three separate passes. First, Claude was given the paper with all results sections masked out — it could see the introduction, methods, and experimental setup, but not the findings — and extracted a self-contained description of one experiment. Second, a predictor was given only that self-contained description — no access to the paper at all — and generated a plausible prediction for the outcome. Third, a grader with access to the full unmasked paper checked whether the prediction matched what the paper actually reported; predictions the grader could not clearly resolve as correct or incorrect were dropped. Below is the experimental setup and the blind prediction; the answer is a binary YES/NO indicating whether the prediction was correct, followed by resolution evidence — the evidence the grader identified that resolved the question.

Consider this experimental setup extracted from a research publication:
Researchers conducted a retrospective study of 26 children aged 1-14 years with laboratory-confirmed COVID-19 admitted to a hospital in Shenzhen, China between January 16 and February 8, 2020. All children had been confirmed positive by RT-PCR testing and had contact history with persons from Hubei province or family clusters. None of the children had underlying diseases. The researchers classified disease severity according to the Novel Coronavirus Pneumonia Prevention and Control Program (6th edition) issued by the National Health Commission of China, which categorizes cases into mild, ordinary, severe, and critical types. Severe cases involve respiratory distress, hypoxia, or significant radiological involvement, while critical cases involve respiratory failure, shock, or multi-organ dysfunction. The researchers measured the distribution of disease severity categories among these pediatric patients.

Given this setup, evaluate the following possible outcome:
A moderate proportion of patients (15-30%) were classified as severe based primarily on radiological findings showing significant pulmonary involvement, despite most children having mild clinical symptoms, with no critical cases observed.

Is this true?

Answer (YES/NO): NO